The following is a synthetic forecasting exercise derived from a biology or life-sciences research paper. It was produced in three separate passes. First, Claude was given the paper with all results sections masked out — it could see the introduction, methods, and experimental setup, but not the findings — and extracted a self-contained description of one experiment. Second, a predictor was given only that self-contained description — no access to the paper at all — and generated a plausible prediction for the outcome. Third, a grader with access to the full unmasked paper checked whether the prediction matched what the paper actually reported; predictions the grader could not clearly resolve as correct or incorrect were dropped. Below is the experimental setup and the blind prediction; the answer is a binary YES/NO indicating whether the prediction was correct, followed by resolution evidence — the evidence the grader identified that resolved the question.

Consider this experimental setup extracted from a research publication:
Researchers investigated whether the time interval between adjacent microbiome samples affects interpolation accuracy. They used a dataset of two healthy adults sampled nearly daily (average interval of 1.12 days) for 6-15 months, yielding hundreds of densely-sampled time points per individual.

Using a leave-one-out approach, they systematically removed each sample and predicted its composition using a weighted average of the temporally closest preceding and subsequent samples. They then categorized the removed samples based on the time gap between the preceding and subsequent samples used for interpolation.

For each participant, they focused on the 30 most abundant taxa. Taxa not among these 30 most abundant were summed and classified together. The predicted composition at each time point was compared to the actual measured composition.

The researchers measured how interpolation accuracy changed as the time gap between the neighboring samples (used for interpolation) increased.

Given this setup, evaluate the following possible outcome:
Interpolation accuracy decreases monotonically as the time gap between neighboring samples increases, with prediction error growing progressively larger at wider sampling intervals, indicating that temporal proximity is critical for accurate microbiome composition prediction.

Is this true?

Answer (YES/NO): YES